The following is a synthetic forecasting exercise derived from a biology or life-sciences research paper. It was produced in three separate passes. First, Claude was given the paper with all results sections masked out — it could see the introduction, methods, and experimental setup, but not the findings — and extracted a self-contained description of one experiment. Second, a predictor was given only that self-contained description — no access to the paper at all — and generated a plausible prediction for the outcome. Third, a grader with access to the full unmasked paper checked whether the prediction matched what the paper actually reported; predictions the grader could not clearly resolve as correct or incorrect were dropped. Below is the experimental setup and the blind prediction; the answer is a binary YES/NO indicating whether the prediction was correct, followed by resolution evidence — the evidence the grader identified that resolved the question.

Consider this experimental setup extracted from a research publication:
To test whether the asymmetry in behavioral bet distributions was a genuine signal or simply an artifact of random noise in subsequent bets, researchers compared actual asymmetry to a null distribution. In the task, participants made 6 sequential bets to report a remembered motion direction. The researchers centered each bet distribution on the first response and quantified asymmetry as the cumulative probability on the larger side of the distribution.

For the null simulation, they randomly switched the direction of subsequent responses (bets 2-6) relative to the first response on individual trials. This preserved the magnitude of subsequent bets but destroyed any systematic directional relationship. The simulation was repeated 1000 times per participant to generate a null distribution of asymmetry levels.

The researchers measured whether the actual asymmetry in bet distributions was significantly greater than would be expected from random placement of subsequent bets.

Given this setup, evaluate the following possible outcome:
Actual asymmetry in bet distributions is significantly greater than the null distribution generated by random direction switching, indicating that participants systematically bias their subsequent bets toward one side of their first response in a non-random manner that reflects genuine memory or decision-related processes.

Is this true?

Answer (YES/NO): YES